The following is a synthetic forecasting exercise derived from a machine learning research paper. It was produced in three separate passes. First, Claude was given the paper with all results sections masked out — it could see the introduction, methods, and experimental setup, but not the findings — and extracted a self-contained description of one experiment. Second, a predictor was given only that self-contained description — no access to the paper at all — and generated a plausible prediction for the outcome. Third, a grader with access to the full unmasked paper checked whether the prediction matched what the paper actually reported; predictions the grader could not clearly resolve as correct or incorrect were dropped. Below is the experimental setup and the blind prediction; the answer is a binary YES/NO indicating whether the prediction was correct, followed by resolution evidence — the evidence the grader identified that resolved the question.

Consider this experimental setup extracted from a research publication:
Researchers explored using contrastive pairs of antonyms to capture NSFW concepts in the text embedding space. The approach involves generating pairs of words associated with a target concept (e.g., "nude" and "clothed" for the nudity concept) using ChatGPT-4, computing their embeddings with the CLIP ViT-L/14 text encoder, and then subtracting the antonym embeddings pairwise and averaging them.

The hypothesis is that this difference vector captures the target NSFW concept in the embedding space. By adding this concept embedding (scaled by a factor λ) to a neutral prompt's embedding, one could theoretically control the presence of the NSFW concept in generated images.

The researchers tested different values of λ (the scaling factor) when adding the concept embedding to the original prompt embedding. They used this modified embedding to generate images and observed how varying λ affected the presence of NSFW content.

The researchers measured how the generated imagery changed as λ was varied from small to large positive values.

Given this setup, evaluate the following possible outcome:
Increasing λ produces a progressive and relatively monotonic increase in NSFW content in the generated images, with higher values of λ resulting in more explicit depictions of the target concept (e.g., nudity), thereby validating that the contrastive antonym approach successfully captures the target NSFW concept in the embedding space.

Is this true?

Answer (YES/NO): NO